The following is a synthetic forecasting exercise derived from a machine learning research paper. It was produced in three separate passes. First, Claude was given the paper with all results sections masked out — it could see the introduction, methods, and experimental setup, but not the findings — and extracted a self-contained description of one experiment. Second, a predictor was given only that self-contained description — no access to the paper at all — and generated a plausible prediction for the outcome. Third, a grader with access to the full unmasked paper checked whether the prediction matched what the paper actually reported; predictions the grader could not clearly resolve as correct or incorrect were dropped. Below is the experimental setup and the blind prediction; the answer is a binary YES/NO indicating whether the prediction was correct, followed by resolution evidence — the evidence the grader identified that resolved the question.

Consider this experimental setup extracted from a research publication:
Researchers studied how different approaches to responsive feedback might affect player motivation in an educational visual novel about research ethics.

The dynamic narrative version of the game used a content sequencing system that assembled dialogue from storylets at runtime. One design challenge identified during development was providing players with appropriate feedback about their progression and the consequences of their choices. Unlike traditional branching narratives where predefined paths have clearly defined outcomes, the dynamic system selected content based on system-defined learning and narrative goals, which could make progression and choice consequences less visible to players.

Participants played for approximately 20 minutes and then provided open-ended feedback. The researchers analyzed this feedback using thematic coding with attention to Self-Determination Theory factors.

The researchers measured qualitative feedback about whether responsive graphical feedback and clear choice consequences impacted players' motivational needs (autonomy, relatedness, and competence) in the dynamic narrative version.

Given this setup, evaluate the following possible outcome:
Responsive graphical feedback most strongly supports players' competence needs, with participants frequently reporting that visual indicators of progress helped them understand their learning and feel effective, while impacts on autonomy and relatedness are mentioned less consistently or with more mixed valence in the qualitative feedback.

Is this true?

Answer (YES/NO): NO